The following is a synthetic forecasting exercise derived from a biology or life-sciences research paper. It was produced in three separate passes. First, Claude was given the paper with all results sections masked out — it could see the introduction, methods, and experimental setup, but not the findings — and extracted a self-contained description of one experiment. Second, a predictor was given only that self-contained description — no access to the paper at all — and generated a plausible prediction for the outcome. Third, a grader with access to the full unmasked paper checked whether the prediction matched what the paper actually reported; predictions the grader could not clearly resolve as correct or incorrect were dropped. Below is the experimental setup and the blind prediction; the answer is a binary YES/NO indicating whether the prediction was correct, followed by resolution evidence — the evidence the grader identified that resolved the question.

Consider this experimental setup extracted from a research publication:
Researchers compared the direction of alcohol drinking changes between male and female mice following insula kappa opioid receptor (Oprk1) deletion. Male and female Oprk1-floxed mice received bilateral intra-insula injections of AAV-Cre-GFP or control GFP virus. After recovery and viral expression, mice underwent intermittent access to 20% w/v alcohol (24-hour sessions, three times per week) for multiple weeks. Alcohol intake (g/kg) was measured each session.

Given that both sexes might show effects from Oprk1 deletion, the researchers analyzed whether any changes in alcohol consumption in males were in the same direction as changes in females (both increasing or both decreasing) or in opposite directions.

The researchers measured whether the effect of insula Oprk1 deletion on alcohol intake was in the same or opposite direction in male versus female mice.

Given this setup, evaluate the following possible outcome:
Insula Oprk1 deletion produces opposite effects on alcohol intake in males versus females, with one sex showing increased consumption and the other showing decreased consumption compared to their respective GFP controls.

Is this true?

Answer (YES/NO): NO